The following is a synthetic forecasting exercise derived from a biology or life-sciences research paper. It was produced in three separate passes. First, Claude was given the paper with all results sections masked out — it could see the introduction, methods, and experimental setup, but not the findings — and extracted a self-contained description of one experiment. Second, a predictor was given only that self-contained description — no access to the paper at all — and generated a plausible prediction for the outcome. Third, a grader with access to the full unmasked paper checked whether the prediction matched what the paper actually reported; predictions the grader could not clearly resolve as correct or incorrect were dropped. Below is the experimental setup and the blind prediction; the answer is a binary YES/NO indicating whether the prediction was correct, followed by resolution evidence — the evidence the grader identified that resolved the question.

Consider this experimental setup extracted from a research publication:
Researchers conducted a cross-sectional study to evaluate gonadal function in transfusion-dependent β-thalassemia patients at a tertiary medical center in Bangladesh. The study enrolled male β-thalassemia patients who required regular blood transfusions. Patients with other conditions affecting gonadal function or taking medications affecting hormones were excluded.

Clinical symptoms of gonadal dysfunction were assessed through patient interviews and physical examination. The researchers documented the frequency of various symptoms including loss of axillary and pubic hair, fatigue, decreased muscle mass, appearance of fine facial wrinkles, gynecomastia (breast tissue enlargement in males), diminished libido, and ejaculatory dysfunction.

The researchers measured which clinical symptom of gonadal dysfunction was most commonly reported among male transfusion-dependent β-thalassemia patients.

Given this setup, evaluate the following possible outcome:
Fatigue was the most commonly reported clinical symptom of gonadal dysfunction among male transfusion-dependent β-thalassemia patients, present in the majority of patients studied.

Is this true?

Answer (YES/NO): NO